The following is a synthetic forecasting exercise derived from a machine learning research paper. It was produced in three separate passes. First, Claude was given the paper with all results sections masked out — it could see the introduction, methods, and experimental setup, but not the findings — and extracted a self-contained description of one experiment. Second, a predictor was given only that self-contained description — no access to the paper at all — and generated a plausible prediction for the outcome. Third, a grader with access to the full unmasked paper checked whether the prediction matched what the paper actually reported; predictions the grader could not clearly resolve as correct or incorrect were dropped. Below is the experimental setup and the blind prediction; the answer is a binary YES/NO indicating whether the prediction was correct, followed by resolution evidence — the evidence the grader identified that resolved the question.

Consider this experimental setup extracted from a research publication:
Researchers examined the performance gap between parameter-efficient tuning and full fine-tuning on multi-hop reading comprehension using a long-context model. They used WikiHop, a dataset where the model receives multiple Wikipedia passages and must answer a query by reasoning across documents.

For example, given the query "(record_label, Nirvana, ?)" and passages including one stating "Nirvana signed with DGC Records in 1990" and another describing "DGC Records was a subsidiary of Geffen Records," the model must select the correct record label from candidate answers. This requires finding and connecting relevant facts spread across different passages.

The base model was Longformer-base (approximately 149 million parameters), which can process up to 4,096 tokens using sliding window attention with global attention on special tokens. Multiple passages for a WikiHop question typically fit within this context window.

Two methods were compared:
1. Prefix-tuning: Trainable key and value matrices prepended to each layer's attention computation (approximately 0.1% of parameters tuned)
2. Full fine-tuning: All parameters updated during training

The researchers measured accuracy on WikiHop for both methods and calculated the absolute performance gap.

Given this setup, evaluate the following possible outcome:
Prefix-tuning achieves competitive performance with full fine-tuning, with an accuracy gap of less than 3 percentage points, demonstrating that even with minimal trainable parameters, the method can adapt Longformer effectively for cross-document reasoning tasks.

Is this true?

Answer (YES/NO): NO